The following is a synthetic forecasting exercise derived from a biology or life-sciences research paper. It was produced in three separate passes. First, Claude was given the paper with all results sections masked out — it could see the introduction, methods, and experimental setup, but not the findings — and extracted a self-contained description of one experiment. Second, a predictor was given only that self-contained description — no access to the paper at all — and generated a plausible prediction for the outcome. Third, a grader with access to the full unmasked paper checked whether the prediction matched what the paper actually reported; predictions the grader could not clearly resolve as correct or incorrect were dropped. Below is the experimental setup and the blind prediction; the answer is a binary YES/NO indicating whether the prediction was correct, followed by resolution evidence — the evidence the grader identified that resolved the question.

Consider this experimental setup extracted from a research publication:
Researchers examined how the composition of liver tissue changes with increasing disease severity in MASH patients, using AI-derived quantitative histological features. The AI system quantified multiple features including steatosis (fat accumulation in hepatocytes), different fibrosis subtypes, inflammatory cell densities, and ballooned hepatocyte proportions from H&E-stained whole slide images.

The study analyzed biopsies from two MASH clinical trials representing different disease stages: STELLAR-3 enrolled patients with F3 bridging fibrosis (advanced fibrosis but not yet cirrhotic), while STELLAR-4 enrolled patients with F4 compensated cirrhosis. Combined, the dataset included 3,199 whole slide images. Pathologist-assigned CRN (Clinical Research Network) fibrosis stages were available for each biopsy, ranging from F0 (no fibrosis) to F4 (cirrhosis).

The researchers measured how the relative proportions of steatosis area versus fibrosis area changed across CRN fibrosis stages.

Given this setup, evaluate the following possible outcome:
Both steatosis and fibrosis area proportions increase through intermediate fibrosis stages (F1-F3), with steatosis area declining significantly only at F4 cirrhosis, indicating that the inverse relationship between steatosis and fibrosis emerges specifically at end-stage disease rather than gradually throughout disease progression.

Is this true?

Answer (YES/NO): NO